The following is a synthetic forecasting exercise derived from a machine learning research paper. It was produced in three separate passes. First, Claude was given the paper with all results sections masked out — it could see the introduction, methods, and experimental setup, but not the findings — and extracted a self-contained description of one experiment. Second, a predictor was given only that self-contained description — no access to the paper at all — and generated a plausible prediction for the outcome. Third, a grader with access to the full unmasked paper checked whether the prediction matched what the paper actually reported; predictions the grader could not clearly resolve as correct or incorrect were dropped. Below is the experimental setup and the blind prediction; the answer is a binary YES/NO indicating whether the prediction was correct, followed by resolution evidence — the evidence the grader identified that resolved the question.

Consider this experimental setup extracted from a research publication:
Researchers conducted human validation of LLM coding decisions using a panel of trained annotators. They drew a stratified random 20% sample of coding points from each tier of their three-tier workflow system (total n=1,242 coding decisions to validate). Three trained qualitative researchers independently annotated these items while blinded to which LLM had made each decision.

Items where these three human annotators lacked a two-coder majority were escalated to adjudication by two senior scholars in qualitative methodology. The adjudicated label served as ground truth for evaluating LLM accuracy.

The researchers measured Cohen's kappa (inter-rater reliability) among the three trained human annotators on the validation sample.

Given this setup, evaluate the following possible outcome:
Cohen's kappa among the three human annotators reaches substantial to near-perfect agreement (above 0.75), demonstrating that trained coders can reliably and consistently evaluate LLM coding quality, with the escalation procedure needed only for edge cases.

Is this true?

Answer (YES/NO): YES